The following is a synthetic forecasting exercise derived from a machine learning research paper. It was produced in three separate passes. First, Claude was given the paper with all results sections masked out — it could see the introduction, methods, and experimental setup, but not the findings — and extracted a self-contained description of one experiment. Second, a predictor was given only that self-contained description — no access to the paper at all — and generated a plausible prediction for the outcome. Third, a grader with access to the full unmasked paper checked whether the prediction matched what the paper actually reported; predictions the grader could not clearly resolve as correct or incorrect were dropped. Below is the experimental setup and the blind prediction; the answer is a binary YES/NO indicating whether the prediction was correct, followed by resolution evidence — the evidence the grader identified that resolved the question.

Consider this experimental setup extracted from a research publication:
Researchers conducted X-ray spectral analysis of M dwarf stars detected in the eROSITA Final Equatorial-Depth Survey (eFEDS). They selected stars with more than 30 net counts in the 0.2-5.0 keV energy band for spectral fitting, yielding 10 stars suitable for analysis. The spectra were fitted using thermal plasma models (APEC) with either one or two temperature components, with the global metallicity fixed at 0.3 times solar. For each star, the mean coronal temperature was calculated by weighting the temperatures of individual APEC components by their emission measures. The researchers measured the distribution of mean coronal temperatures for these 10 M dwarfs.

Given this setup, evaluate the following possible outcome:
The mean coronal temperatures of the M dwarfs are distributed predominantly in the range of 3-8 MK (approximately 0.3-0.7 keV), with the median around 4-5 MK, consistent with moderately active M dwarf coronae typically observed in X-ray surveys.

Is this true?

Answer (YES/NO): NO